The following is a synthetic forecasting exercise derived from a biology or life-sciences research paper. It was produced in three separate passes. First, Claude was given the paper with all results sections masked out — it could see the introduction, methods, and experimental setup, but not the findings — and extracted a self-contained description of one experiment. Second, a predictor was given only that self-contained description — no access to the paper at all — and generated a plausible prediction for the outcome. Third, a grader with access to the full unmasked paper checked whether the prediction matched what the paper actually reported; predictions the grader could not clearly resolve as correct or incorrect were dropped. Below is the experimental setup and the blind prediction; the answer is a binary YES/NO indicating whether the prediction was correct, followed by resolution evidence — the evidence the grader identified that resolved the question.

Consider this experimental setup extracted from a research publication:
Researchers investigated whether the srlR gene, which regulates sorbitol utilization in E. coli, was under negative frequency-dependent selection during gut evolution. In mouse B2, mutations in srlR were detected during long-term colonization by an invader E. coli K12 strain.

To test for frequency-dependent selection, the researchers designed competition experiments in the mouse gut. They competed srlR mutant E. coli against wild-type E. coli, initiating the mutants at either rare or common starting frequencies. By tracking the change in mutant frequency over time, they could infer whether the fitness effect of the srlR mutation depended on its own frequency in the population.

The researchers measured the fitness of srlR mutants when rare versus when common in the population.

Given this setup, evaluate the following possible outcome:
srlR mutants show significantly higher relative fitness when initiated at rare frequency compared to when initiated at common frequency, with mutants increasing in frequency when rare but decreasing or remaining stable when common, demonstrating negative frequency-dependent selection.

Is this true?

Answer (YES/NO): YES